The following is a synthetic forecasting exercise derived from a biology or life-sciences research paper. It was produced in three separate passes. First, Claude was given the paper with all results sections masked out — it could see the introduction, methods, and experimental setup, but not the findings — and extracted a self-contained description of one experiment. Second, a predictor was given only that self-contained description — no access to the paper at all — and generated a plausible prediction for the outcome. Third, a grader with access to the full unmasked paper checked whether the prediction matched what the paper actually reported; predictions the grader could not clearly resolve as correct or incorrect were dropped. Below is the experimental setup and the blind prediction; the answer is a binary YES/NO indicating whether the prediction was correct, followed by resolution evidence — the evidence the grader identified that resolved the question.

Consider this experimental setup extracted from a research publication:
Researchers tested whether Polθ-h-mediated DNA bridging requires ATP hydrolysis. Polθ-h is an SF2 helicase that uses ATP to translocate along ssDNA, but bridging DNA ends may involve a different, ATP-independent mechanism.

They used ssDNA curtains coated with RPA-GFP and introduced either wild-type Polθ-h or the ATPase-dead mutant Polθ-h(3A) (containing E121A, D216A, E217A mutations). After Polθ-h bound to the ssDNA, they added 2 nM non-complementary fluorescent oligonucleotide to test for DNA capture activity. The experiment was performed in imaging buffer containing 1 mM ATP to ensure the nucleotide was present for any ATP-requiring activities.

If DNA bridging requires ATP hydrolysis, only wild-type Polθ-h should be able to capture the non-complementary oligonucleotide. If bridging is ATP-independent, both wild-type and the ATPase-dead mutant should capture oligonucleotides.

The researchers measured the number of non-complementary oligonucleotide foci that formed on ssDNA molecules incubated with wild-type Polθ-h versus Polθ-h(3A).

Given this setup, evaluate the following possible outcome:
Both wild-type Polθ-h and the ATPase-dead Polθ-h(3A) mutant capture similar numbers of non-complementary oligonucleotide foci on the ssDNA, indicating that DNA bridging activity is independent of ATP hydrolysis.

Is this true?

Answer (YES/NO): YES